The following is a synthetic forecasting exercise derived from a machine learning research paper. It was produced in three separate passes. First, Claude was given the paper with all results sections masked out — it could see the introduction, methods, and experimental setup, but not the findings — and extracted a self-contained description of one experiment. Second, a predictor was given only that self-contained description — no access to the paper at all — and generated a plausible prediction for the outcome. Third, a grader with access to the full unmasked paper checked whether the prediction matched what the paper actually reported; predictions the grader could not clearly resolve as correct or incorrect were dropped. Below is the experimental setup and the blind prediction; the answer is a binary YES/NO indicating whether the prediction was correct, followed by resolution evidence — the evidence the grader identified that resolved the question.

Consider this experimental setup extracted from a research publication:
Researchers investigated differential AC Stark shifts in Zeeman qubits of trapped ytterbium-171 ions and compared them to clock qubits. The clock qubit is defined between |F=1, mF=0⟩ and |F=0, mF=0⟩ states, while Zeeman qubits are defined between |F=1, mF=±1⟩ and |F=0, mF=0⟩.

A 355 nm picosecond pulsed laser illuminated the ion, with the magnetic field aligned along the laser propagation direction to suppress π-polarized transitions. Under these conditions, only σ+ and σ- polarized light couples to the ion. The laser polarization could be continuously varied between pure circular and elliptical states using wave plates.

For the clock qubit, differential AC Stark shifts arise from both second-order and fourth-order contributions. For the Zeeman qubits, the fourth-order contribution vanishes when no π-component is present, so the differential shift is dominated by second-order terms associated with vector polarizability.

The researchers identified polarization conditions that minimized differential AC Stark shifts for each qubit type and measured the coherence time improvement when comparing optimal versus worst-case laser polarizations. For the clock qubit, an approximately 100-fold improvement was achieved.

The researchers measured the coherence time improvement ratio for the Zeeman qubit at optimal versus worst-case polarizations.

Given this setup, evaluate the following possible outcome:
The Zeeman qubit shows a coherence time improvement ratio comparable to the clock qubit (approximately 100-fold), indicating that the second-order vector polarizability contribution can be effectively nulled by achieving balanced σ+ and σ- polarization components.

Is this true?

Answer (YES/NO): NO